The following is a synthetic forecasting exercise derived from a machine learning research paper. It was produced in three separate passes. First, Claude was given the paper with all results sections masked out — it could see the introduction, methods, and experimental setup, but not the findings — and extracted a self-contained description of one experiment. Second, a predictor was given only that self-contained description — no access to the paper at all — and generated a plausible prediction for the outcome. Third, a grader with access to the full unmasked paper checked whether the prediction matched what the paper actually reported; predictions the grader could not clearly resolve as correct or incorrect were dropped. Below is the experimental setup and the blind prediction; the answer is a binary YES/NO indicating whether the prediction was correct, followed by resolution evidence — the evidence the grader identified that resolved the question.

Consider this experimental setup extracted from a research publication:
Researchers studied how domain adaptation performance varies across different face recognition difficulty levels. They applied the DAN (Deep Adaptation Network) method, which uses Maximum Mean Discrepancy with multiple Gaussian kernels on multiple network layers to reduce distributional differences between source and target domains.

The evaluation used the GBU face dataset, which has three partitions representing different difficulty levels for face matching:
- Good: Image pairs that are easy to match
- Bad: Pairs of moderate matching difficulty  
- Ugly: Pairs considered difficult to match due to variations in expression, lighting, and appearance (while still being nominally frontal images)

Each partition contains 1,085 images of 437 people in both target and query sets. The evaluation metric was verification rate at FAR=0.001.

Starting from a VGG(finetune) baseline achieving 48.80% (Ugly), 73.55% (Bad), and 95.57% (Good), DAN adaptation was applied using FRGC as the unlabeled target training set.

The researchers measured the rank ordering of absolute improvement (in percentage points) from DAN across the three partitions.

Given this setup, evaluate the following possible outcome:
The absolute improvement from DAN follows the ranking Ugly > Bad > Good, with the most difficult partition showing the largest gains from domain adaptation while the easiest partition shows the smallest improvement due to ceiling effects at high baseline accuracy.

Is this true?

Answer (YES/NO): YES